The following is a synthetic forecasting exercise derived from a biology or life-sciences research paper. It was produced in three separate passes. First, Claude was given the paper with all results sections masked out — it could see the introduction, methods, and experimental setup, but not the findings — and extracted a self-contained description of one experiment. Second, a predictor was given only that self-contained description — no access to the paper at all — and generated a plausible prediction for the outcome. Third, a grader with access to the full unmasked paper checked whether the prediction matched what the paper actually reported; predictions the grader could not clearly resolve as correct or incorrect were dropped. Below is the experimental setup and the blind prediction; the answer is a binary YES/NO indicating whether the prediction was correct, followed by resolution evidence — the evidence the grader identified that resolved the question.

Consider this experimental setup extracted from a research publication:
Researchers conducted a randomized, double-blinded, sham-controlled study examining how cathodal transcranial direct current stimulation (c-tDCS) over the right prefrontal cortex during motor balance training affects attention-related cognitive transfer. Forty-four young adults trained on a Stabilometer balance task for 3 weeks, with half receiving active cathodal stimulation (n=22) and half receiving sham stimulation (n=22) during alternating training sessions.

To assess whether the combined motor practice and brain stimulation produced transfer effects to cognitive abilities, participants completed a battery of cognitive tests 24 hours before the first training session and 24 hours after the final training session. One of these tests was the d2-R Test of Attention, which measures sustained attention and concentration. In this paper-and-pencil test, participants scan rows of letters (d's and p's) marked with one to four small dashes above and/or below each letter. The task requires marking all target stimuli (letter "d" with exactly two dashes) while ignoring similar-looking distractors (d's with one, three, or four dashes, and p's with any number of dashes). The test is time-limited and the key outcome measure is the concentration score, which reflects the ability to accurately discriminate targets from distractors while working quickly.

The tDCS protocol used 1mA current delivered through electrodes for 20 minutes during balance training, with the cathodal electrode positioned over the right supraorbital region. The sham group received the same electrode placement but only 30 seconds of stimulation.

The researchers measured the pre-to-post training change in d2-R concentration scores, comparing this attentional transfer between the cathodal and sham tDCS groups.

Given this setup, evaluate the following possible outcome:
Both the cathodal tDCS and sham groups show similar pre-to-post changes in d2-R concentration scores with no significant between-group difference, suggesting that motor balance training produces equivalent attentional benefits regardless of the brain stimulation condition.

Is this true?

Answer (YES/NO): YES